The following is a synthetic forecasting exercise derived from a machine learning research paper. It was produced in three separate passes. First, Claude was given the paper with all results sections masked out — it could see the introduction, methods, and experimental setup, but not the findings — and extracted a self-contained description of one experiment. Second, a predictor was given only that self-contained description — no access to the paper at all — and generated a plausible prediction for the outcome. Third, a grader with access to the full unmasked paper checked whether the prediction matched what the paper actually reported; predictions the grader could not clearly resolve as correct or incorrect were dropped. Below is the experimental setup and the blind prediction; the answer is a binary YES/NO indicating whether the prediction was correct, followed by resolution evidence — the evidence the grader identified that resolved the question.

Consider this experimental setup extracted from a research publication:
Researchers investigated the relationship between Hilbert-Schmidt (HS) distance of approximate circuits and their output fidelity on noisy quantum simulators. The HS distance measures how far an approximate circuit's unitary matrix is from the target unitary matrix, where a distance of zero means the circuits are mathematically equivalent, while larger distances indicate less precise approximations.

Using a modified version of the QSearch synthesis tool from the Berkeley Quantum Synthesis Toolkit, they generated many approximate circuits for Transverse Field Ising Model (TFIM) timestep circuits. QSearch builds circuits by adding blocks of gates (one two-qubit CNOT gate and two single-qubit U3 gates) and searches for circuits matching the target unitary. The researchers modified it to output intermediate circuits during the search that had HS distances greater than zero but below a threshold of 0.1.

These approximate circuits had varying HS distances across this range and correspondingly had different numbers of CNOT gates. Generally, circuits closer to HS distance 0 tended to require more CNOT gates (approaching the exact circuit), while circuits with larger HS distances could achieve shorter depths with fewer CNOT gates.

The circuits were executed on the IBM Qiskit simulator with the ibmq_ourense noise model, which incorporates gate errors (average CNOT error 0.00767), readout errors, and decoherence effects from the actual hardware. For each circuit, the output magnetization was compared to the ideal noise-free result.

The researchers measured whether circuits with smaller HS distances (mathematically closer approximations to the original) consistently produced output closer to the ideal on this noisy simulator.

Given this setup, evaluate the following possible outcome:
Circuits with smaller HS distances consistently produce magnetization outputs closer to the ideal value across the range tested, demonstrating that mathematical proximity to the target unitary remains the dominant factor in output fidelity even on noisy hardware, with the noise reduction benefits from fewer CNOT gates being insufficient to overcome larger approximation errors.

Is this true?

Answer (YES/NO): NO